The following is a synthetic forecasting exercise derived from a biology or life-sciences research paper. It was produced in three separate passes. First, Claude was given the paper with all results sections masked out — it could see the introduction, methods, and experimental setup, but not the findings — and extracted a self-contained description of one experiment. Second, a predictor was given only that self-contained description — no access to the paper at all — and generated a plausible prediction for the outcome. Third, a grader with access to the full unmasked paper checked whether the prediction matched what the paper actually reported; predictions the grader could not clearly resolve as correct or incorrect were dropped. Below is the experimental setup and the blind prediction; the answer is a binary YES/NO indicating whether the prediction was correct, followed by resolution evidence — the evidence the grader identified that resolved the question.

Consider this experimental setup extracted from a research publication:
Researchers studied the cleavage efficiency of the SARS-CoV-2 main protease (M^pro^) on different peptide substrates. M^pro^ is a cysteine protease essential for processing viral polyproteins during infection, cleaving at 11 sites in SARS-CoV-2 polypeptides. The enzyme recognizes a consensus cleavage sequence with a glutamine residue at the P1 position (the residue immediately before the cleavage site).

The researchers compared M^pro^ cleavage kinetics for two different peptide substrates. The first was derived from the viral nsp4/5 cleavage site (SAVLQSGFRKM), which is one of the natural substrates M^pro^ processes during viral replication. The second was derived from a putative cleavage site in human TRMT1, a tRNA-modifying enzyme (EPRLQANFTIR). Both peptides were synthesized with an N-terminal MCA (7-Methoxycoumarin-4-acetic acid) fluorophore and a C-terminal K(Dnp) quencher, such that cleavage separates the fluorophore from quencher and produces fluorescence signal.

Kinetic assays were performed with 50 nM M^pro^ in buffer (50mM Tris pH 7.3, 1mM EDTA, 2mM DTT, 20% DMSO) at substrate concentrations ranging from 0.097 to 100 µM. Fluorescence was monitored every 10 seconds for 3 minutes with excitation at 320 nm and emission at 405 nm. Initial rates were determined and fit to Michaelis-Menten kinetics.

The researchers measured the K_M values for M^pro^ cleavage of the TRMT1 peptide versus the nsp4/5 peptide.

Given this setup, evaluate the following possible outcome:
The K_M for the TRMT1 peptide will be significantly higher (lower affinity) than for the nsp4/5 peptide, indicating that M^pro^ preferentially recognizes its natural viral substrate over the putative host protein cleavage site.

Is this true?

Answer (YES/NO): NO